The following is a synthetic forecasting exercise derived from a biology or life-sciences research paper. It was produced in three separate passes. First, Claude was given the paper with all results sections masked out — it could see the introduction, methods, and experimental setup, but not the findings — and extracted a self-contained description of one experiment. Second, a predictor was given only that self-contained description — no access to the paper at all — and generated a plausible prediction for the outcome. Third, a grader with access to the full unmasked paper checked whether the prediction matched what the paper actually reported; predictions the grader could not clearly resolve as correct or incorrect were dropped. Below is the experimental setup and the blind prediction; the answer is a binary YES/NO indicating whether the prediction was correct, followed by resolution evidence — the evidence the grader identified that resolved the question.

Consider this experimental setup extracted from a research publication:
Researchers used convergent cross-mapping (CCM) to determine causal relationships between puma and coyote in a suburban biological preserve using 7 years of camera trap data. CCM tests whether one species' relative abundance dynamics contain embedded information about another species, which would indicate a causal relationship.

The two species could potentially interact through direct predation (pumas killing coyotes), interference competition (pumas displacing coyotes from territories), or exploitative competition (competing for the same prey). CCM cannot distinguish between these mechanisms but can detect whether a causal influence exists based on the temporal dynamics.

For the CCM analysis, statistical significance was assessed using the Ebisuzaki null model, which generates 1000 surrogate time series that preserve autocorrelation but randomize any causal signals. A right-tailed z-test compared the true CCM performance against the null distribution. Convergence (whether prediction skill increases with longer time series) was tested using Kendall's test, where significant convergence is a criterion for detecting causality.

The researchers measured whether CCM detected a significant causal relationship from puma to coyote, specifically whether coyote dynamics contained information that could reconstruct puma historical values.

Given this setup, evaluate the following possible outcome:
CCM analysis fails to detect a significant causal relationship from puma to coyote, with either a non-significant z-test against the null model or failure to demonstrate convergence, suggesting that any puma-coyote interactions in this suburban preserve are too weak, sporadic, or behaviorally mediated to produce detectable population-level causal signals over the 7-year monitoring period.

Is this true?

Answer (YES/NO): NO